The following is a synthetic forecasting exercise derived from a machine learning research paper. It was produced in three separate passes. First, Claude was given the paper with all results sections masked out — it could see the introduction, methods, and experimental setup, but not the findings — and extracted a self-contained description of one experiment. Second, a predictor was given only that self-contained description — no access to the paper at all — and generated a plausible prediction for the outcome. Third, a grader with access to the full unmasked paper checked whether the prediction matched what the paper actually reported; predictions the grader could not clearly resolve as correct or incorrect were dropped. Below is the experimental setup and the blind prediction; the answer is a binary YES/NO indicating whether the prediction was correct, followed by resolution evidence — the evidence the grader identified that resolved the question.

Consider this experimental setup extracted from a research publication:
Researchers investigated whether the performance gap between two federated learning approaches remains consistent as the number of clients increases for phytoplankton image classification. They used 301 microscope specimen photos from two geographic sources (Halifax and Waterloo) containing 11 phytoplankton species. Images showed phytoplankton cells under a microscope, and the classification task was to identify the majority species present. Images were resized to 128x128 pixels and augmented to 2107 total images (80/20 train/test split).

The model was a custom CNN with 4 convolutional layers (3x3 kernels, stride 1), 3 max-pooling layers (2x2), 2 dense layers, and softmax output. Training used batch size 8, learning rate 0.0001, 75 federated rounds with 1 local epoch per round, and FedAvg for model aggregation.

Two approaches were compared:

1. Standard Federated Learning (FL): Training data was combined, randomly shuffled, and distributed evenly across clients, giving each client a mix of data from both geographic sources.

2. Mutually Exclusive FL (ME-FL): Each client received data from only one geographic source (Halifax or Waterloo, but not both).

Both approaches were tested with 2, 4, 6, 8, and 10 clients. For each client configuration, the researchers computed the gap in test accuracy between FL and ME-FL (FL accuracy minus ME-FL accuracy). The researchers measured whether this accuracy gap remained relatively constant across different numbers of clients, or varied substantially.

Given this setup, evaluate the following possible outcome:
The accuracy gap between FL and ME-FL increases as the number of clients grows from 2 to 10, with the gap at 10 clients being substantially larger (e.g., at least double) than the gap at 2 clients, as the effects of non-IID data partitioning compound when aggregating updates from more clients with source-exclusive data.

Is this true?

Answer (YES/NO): NO